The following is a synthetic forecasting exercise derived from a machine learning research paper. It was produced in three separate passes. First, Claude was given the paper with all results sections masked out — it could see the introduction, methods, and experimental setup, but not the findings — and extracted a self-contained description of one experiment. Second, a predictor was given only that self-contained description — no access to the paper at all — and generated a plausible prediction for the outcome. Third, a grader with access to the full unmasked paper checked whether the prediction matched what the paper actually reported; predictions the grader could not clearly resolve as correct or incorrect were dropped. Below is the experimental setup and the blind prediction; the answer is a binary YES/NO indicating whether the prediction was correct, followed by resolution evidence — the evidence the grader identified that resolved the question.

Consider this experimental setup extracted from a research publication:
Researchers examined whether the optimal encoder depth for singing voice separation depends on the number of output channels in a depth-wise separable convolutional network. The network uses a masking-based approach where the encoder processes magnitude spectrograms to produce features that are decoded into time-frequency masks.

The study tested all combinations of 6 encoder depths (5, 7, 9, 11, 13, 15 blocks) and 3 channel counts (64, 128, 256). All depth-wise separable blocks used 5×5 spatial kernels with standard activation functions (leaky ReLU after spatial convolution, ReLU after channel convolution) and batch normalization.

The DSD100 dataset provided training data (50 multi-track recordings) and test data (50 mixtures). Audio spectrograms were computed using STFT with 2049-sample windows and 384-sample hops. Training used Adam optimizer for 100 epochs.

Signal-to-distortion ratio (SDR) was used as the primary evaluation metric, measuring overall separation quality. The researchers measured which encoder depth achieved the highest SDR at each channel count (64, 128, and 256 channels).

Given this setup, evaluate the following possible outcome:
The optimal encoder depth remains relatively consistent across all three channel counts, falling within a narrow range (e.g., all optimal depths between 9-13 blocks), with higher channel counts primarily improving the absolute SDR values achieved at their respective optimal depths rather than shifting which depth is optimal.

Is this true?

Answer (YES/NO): NO